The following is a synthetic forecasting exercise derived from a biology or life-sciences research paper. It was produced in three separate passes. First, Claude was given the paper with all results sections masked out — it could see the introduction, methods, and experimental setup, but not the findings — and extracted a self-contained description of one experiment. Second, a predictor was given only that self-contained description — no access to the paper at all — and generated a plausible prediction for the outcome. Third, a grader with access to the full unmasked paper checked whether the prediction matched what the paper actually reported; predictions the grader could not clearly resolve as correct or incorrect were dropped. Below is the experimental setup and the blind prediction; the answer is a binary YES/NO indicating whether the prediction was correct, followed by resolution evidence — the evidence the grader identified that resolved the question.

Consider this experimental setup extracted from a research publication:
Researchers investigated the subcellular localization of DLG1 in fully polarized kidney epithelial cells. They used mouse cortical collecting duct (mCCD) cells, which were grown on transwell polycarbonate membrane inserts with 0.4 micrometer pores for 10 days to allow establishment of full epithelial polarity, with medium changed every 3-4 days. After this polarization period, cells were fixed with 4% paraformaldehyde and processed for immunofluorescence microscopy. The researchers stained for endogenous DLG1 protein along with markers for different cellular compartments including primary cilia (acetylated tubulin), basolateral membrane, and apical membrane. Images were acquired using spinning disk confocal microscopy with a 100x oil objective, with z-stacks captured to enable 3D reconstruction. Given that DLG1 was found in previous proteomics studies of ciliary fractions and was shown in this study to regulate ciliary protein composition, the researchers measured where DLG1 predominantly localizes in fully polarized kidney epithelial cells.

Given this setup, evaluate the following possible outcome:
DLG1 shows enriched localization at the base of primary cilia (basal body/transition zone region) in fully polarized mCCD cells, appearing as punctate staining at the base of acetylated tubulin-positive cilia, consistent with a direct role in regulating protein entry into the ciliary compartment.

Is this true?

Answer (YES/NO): NO